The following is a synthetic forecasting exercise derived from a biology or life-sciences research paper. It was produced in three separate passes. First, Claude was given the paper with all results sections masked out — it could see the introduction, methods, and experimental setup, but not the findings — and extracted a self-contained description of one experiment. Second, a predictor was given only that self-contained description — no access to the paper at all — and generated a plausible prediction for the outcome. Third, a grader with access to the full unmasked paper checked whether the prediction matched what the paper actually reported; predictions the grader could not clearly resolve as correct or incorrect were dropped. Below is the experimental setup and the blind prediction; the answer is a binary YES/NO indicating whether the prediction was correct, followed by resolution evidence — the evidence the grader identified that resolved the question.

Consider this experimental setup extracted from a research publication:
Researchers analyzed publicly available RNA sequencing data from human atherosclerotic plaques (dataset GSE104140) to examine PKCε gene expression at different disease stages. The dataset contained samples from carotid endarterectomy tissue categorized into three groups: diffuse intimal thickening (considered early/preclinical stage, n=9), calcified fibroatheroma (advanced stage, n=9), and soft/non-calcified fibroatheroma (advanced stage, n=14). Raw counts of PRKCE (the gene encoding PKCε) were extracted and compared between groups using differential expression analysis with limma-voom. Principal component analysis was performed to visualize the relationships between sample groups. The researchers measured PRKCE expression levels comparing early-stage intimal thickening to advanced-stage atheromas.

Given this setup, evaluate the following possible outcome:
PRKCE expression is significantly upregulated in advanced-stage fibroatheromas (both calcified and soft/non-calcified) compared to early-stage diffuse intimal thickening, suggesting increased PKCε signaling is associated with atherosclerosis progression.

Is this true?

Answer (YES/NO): NO